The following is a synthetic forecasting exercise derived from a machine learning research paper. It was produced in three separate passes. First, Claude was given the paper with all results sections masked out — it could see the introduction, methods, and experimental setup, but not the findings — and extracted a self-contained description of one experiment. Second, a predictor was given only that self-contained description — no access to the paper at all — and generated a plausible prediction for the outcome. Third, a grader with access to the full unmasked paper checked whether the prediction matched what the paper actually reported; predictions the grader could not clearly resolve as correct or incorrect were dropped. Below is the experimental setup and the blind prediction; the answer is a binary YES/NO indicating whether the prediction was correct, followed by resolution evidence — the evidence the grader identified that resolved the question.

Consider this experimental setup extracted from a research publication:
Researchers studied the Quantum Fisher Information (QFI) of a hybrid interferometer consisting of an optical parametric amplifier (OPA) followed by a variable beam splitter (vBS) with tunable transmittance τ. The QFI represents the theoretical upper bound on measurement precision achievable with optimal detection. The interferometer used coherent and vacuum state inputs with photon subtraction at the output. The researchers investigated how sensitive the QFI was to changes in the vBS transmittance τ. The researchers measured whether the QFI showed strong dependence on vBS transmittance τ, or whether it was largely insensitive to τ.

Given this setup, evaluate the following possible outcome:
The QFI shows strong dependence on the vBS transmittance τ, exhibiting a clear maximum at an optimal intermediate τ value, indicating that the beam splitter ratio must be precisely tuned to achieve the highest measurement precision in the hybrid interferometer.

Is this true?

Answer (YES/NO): NO